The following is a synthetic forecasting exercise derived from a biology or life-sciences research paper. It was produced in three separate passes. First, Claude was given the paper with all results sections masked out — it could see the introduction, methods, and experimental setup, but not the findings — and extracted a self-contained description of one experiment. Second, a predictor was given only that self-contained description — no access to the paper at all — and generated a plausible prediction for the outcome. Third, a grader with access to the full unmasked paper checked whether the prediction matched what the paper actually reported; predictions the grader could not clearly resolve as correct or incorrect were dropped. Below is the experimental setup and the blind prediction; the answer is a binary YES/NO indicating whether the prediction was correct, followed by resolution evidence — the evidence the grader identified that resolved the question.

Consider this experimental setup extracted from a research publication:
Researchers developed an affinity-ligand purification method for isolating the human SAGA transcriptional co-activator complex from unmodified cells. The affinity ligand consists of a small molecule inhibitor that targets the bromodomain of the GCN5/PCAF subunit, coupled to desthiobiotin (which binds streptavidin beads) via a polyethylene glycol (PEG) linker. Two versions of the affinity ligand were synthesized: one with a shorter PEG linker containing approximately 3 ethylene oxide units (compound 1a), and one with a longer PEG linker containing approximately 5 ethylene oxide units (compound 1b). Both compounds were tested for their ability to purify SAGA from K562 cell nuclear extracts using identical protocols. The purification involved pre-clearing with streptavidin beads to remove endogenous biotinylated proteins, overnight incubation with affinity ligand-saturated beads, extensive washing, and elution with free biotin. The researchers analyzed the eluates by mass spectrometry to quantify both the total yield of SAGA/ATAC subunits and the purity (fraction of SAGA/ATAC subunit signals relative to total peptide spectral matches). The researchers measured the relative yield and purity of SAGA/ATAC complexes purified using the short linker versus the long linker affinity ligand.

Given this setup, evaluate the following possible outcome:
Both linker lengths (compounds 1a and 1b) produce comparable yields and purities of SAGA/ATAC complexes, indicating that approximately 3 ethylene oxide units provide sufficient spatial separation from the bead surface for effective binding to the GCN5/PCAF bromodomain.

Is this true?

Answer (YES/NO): NO